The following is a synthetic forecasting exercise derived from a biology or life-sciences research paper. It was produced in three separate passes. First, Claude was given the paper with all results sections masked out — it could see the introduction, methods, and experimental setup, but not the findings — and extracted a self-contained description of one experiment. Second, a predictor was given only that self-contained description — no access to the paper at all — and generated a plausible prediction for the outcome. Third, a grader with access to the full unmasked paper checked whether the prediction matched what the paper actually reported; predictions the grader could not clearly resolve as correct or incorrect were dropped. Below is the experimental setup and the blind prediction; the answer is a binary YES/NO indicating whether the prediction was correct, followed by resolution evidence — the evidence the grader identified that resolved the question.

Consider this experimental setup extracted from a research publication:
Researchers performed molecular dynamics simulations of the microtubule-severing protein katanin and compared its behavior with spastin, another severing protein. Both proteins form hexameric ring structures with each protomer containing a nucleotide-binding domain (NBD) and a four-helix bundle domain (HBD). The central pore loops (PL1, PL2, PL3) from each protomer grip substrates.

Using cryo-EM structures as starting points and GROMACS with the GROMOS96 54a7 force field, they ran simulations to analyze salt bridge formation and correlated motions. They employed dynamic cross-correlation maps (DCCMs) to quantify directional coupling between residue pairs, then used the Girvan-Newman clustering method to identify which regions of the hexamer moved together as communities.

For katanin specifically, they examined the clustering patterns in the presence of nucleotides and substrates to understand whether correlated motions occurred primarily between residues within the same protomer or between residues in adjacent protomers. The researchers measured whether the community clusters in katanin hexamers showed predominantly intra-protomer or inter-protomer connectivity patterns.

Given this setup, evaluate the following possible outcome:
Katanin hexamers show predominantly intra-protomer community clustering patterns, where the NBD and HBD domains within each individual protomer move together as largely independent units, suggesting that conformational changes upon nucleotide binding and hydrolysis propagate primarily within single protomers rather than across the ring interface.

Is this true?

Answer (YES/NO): YES